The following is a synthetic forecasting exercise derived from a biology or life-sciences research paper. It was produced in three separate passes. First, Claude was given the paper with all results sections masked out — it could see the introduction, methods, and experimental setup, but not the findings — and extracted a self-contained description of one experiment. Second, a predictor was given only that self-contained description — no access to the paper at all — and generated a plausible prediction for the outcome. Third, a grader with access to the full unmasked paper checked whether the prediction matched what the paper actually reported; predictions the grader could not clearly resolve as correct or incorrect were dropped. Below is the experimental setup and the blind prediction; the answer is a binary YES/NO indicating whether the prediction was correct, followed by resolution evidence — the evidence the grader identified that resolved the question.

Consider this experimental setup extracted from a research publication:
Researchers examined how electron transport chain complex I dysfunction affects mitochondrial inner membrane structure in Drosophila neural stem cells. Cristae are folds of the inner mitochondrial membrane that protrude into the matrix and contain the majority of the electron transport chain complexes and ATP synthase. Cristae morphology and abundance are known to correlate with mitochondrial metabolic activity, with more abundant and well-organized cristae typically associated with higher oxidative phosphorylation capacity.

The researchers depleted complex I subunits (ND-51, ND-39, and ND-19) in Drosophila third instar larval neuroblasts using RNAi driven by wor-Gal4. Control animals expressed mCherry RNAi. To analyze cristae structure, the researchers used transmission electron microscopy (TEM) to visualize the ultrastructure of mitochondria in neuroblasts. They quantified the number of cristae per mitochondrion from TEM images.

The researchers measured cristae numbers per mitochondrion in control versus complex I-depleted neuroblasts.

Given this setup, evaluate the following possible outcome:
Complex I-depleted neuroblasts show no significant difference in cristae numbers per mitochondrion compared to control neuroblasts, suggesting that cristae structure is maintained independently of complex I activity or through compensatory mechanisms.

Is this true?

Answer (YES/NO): NO